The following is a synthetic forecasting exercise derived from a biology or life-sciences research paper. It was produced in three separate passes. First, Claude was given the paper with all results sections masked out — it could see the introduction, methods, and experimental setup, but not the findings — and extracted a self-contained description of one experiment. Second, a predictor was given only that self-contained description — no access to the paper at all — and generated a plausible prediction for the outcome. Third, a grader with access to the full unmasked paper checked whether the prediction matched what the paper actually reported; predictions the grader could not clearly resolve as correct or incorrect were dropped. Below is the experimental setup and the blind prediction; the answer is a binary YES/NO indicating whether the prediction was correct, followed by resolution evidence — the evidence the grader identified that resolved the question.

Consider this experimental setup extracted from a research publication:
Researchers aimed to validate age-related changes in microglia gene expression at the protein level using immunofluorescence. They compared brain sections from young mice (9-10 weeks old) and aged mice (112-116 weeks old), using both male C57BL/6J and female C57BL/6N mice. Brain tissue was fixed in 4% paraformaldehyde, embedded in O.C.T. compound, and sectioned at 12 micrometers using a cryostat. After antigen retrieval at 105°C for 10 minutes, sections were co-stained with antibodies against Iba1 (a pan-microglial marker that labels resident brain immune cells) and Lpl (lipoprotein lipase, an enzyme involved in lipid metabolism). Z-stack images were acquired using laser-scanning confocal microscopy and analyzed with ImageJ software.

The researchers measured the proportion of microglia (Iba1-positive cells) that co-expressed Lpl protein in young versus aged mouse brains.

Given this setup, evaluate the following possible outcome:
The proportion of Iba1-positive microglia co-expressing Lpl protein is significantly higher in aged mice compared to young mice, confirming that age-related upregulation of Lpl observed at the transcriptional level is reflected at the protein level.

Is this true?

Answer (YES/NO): YES